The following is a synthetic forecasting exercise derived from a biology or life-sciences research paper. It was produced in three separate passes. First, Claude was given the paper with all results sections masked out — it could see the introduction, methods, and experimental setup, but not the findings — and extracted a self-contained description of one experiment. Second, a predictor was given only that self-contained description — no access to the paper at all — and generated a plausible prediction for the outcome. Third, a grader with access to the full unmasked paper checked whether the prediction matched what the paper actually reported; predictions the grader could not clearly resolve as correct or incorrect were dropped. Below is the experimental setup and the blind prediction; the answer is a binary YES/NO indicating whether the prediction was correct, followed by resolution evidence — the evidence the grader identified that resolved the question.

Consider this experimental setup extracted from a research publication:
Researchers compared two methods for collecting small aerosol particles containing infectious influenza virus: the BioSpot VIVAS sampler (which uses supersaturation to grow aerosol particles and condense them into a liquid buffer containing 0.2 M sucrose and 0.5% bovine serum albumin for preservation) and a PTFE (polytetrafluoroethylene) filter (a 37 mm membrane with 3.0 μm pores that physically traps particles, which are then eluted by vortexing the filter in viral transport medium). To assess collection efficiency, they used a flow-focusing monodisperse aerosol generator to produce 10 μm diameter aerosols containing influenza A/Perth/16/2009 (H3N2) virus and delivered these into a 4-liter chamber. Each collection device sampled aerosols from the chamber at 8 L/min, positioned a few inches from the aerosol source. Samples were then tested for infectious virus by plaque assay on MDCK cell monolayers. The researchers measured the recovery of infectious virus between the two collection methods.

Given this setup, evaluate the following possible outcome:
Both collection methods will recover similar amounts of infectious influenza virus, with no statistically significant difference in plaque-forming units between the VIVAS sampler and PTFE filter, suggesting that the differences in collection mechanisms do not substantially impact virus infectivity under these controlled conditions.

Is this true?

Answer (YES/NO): NO